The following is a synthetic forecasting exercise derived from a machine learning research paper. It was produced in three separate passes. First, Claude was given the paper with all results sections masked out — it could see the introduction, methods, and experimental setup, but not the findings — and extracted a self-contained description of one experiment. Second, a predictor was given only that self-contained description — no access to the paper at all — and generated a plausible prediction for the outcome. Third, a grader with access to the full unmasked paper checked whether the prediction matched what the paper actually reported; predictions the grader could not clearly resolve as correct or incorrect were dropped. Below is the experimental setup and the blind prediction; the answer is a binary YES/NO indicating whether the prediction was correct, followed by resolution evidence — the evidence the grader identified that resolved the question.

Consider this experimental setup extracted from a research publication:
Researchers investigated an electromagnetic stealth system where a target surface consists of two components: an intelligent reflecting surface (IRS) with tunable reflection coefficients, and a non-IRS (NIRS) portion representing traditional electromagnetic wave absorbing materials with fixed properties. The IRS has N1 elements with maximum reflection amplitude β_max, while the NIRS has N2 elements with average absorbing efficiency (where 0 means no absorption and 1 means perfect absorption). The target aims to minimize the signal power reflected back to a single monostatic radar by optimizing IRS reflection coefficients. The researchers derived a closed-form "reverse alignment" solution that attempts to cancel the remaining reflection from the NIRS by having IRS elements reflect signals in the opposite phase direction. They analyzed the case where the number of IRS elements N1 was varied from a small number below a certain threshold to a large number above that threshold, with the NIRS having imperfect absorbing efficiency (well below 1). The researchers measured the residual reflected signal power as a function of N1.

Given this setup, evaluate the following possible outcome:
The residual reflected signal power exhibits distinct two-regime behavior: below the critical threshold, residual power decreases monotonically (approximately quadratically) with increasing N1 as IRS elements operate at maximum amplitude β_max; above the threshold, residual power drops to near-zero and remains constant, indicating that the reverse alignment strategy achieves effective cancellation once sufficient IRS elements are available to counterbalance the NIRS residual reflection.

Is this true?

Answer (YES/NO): YES